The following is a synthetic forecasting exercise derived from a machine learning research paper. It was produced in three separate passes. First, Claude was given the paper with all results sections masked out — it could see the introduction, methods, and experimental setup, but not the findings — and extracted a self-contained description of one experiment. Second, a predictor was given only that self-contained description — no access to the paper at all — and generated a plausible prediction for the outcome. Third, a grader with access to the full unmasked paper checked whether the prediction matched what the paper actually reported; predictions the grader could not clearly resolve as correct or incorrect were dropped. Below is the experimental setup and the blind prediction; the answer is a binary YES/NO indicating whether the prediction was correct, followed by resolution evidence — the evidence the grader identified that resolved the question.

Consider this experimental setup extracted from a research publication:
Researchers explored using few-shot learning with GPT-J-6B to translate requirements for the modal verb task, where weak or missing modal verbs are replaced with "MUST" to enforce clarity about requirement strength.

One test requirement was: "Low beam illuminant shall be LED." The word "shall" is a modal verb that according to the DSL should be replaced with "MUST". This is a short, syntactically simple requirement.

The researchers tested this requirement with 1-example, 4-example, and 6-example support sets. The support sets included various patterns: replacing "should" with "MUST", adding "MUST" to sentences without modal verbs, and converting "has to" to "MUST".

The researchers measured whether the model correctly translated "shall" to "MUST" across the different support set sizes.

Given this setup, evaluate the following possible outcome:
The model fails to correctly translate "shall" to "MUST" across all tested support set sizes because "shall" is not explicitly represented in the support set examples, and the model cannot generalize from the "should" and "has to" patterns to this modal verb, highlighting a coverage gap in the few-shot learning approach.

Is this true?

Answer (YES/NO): NO